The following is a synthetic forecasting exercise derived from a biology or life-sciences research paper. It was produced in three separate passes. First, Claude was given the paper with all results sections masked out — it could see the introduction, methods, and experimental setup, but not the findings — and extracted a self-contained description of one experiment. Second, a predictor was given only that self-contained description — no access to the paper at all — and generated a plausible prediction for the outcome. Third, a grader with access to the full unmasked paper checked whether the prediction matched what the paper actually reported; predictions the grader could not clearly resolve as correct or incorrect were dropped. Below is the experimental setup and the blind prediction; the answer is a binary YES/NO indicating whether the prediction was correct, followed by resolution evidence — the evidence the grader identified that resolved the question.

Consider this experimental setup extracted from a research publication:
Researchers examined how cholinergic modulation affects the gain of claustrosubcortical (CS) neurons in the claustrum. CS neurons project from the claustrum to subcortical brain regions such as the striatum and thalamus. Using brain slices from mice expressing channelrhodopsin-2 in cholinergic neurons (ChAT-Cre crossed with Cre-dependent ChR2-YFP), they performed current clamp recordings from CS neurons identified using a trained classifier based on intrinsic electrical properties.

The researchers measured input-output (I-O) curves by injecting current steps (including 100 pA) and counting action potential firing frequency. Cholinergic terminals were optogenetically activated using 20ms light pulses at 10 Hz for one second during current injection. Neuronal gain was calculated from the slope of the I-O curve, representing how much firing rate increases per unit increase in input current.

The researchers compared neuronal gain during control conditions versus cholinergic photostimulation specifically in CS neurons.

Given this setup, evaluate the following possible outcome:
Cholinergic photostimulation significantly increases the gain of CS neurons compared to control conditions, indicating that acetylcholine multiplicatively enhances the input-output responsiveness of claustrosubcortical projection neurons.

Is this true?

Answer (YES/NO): YES